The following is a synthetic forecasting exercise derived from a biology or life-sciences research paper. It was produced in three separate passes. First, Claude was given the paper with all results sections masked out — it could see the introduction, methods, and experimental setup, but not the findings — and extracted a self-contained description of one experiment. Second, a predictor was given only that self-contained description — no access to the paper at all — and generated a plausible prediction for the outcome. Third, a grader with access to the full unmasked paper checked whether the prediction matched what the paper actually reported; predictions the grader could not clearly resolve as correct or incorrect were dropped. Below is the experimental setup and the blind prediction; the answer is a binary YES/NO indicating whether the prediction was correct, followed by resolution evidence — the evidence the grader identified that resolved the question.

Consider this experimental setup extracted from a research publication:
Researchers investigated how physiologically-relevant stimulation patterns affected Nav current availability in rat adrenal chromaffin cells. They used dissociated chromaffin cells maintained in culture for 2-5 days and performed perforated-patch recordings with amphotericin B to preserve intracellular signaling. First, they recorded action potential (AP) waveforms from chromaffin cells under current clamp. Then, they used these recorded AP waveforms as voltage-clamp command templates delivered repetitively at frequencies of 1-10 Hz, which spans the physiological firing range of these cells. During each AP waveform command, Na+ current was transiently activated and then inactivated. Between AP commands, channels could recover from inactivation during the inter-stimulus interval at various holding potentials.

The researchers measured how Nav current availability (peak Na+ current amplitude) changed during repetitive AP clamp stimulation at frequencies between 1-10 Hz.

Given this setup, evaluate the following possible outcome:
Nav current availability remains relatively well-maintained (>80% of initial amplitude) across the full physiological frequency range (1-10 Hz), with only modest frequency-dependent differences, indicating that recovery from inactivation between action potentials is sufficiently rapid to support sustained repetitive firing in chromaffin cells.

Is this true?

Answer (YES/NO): NO